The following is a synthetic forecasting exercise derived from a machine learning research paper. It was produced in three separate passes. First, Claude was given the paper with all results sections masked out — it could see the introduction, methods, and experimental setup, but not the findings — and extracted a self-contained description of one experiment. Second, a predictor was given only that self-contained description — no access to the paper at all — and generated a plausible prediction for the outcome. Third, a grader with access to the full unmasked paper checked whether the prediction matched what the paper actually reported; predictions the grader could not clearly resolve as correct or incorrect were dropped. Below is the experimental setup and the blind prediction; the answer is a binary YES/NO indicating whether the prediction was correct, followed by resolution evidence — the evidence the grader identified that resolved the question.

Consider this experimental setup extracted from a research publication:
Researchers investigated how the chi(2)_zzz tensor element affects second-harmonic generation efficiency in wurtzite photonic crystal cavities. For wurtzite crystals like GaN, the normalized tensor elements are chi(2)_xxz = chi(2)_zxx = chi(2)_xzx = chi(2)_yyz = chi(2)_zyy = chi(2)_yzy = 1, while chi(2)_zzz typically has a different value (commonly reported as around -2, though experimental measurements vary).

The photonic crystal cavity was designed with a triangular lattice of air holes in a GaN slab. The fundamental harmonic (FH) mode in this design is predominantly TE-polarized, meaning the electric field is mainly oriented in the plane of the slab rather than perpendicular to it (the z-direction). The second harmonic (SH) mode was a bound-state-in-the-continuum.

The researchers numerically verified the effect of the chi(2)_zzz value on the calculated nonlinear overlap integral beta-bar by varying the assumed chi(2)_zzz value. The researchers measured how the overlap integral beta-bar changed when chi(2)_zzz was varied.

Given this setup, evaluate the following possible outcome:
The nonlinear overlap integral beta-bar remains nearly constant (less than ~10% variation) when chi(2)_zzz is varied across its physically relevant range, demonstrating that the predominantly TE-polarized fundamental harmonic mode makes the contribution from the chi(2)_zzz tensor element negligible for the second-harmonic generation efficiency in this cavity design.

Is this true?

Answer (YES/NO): YES